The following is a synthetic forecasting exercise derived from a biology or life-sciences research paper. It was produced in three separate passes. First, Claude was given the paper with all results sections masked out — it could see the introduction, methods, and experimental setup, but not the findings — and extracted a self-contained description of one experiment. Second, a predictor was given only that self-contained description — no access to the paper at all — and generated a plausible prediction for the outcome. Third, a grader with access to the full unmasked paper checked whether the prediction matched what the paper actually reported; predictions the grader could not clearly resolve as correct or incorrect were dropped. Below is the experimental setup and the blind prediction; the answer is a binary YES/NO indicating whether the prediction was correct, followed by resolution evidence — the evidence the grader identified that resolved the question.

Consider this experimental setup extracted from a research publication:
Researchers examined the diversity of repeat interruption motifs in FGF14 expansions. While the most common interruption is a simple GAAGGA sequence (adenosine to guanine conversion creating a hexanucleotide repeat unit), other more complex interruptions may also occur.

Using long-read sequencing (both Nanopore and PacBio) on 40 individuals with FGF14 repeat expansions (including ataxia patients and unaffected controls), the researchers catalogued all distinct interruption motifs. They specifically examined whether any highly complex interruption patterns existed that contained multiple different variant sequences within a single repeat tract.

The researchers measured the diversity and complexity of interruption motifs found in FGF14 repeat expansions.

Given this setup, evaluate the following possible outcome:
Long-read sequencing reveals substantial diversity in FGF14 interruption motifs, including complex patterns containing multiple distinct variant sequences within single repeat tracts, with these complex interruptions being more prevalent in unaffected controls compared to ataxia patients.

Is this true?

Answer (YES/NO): NO